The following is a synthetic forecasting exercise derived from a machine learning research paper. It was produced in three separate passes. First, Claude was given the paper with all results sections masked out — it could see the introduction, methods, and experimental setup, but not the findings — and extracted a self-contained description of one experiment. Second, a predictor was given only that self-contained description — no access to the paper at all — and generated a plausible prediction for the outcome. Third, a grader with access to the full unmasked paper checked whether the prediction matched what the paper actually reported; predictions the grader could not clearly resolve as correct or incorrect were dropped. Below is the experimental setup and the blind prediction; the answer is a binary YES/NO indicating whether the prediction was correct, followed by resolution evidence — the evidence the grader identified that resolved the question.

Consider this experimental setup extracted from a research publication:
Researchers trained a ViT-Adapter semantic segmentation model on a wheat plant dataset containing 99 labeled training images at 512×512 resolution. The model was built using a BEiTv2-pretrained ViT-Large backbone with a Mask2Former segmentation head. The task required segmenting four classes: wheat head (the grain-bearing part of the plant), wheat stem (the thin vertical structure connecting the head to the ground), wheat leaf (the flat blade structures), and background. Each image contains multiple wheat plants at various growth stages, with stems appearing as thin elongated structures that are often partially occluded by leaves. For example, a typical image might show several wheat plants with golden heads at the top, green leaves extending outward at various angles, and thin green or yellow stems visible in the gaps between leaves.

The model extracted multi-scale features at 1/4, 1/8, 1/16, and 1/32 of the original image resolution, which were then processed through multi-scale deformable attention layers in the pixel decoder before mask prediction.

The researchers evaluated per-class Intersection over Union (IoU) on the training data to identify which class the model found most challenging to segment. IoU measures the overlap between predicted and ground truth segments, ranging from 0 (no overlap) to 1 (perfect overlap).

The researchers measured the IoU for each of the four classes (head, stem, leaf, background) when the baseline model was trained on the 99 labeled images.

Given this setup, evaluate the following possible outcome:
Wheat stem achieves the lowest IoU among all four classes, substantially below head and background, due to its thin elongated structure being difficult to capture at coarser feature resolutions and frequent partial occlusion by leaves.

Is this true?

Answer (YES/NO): YES